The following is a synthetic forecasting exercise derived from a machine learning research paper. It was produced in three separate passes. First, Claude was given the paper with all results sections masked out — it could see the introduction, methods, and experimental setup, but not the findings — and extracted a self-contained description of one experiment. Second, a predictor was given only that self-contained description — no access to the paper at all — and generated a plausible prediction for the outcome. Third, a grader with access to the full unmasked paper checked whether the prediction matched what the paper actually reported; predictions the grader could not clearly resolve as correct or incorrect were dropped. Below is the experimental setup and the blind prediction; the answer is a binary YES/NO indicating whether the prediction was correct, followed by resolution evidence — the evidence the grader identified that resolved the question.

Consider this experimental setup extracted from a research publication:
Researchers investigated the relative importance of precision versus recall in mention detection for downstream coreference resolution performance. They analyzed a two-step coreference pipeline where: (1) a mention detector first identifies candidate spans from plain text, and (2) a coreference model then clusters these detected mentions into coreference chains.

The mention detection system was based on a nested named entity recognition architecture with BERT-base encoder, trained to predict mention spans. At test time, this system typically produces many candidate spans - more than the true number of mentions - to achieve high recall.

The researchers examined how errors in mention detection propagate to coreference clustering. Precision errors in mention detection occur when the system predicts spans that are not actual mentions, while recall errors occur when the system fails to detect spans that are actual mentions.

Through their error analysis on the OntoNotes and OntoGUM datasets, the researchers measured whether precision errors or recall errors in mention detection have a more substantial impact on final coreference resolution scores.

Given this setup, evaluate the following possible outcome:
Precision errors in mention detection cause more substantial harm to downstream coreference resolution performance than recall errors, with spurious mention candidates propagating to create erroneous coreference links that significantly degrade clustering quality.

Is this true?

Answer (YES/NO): YES